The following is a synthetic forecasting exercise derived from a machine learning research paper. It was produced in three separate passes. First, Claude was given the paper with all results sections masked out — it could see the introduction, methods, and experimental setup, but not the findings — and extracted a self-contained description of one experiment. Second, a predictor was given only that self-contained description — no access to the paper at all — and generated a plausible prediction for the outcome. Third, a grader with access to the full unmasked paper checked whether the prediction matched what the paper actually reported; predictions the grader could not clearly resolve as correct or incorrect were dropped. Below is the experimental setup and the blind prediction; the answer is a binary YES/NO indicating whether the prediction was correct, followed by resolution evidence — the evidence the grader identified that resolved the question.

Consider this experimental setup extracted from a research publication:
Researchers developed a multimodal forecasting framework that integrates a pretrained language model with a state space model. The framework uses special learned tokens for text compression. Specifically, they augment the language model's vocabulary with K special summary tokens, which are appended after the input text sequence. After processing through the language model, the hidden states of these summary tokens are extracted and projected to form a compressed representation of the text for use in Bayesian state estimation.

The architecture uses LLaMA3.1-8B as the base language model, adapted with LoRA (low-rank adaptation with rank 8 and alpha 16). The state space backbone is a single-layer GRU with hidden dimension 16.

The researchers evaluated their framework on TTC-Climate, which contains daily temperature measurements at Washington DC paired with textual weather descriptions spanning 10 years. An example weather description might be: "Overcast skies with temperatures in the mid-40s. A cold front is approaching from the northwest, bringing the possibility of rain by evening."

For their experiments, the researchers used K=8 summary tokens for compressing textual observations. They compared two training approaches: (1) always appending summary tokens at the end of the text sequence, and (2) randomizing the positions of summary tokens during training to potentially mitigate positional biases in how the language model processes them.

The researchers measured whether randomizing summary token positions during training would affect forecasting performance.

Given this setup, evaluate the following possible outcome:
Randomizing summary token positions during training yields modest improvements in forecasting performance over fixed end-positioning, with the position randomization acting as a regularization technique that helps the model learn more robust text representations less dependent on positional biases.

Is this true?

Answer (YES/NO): NO